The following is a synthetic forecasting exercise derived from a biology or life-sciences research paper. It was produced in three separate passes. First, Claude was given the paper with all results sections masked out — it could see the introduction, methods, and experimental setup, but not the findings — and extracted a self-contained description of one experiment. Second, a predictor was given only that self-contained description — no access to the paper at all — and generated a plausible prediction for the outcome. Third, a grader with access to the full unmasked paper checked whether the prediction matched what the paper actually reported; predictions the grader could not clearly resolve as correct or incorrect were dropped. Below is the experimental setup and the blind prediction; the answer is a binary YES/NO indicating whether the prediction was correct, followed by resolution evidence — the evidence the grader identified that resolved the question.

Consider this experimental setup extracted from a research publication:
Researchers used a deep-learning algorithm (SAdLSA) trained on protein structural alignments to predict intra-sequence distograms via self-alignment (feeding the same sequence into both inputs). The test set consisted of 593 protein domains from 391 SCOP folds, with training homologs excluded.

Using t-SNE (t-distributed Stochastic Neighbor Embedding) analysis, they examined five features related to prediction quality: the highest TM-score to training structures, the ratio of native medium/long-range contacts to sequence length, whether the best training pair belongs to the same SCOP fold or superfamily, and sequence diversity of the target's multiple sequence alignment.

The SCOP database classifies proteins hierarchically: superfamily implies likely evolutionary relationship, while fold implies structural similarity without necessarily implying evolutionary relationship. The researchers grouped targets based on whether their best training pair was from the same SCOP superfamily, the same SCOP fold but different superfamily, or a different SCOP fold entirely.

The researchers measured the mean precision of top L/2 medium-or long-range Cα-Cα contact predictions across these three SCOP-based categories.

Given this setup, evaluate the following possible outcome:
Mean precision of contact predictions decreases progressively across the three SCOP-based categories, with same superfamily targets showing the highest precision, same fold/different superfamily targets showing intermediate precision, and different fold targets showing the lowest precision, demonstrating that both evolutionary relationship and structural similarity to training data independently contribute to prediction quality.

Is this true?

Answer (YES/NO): YES